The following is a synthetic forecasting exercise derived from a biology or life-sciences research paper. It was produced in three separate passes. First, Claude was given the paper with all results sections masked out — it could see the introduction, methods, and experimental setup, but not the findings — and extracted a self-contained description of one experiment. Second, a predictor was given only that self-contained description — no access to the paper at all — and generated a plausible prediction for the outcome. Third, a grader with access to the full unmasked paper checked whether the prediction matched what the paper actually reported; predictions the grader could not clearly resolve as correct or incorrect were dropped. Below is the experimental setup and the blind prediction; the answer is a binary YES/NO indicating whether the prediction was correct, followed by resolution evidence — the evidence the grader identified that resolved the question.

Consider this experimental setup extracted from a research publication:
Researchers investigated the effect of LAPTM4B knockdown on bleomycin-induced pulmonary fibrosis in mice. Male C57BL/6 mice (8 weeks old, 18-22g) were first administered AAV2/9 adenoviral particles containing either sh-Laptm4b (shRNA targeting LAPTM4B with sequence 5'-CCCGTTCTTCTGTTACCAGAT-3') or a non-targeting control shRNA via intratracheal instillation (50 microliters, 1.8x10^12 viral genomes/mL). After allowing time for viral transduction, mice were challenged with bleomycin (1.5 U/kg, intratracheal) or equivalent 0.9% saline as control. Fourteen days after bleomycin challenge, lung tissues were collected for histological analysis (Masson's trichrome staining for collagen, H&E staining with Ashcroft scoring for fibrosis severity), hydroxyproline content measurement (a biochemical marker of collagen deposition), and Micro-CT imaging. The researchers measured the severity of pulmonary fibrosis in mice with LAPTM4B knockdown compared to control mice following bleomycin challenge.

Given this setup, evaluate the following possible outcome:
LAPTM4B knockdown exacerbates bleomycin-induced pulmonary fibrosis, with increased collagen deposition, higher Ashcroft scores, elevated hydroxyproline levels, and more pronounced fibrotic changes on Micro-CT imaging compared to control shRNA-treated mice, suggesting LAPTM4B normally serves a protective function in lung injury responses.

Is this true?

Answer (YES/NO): YES